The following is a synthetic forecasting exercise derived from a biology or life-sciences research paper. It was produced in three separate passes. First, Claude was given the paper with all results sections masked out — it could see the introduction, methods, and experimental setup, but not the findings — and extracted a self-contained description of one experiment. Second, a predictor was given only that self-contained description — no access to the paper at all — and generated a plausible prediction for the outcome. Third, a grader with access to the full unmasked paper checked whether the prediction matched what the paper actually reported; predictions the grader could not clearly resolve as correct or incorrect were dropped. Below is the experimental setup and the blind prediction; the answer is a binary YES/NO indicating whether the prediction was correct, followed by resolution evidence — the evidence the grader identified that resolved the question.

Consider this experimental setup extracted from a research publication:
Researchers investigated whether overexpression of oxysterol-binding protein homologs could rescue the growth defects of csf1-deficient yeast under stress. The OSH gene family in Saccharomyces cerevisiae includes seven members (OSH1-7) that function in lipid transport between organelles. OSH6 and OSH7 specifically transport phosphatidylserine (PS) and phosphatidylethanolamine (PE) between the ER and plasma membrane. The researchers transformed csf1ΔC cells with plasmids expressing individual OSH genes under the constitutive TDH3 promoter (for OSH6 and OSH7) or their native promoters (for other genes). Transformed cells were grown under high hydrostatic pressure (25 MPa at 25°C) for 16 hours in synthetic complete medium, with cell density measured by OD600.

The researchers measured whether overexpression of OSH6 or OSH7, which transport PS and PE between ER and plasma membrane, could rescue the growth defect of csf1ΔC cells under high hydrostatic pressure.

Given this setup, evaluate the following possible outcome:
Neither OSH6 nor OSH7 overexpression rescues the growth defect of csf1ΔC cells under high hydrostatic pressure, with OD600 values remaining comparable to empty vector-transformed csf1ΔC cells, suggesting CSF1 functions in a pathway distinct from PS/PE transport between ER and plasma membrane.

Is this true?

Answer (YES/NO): NO